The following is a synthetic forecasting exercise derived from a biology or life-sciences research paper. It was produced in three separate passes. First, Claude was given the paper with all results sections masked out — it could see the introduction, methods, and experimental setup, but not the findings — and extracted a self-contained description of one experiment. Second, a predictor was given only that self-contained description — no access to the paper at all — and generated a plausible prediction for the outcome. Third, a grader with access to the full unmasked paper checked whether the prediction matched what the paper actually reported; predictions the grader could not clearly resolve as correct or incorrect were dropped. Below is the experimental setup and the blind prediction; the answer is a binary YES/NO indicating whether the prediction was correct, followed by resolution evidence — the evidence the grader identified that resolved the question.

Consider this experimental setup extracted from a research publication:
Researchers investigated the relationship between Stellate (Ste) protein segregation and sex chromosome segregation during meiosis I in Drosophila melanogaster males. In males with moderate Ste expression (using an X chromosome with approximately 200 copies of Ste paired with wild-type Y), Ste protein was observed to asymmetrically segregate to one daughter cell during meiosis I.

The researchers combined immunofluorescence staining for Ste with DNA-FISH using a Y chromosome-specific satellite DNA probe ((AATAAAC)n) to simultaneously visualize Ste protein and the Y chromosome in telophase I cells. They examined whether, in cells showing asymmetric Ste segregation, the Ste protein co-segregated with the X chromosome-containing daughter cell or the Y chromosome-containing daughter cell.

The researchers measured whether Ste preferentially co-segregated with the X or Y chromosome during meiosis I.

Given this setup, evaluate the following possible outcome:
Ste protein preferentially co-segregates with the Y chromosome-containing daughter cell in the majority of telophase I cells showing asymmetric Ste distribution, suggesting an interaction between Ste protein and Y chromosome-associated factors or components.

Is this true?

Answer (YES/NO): YES